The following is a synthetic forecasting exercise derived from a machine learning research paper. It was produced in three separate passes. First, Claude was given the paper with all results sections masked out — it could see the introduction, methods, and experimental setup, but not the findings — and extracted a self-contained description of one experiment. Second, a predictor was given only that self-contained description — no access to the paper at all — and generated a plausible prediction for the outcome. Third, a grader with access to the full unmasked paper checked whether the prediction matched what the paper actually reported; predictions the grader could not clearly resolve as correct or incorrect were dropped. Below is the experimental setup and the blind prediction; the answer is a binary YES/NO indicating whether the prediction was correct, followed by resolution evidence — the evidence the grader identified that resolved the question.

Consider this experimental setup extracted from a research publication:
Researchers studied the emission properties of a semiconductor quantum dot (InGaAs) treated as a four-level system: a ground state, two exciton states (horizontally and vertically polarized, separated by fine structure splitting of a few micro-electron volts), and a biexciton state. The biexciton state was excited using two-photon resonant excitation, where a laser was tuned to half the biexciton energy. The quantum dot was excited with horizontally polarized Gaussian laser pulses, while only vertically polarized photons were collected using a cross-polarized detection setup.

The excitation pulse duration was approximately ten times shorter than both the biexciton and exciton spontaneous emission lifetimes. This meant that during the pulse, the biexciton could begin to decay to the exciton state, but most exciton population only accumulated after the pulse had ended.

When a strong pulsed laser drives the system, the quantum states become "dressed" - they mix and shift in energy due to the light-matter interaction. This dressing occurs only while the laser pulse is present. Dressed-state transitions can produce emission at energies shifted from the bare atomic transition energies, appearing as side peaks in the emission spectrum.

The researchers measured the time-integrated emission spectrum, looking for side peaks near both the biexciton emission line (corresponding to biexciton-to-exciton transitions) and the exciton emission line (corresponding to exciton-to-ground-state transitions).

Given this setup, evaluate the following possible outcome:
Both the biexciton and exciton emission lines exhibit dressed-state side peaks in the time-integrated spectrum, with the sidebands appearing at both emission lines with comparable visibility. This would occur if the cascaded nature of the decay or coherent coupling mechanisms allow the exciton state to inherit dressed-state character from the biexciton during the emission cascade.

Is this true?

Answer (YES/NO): NO